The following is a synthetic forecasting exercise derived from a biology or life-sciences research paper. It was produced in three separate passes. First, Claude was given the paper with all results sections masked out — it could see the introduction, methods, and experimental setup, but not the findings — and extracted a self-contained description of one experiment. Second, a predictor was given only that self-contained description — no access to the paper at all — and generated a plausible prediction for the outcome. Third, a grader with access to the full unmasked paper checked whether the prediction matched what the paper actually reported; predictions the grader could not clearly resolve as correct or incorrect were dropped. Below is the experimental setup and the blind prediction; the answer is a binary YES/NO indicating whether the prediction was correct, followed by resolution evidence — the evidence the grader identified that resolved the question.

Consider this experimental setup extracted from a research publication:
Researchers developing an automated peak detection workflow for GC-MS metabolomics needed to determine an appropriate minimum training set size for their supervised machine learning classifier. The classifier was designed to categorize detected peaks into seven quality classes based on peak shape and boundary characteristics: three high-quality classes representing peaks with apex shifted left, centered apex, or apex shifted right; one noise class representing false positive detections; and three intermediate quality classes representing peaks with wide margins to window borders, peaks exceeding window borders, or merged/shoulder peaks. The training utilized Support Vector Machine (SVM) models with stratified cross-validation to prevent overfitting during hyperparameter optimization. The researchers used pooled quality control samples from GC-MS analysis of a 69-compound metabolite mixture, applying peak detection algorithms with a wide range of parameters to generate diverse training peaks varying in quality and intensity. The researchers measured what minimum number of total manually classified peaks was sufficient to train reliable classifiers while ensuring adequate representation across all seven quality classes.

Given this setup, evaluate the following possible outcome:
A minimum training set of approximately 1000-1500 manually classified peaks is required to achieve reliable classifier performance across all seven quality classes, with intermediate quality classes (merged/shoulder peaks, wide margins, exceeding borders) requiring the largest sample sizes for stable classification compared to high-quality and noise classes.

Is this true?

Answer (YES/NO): NO